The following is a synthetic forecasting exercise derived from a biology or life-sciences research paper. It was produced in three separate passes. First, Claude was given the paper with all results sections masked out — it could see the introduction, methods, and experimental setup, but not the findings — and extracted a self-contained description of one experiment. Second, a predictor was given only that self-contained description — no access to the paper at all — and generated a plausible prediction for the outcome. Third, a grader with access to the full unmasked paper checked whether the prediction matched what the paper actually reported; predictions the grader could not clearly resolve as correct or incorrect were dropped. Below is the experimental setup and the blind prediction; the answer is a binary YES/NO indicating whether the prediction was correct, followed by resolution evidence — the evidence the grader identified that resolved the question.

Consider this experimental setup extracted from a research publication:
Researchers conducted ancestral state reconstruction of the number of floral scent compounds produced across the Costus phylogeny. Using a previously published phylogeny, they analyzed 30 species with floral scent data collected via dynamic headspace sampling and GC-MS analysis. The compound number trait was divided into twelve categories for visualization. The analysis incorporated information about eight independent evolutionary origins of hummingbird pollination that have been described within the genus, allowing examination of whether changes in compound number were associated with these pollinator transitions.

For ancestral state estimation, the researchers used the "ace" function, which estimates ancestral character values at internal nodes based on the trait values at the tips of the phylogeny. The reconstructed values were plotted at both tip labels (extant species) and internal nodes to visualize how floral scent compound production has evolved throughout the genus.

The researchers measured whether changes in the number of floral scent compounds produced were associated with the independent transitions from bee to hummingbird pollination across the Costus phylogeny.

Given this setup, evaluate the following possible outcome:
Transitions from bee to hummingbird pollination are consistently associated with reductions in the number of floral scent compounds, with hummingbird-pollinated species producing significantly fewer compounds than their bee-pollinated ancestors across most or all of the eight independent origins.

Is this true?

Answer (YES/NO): YES